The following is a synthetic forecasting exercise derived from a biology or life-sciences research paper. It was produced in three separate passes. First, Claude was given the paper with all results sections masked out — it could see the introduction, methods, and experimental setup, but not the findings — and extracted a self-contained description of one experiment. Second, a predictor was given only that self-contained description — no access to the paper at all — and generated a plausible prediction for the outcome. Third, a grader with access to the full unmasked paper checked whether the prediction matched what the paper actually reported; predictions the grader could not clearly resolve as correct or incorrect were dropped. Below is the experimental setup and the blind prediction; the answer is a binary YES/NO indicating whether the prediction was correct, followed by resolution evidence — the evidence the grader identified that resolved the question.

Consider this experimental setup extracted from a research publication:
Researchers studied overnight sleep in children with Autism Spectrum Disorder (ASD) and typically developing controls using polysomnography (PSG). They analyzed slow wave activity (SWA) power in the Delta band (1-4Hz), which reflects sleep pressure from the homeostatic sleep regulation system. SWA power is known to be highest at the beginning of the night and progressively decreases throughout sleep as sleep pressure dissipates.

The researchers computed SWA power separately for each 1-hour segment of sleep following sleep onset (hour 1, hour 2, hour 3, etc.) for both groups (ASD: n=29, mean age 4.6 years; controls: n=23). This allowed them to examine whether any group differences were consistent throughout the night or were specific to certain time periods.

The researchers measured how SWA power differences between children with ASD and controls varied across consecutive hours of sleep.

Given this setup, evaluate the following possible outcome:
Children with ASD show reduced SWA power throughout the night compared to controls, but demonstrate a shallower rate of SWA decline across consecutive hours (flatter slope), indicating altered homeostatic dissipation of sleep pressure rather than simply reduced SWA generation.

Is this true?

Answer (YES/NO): NO